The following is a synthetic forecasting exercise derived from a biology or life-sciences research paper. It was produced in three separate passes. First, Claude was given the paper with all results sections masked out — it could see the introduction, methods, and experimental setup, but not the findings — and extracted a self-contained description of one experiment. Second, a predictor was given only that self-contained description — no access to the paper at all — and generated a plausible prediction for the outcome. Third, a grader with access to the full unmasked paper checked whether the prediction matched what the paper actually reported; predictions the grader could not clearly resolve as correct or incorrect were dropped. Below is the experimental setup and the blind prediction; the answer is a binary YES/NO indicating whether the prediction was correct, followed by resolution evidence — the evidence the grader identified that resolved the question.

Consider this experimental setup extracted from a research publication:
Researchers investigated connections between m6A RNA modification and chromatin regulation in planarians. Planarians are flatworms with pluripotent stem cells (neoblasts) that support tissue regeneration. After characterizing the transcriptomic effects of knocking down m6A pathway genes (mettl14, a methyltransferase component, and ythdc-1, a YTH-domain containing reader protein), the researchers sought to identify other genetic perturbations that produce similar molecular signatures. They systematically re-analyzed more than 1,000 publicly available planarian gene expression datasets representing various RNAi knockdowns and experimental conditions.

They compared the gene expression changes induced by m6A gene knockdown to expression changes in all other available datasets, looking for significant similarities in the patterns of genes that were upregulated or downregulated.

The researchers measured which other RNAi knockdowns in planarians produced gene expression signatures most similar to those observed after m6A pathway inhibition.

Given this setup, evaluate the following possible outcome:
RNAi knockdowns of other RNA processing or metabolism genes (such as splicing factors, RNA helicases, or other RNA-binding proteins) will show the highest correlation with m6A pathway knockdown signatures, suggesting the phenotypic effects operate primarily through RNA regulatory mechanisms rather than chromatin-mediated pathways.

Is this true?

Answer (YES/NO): NO